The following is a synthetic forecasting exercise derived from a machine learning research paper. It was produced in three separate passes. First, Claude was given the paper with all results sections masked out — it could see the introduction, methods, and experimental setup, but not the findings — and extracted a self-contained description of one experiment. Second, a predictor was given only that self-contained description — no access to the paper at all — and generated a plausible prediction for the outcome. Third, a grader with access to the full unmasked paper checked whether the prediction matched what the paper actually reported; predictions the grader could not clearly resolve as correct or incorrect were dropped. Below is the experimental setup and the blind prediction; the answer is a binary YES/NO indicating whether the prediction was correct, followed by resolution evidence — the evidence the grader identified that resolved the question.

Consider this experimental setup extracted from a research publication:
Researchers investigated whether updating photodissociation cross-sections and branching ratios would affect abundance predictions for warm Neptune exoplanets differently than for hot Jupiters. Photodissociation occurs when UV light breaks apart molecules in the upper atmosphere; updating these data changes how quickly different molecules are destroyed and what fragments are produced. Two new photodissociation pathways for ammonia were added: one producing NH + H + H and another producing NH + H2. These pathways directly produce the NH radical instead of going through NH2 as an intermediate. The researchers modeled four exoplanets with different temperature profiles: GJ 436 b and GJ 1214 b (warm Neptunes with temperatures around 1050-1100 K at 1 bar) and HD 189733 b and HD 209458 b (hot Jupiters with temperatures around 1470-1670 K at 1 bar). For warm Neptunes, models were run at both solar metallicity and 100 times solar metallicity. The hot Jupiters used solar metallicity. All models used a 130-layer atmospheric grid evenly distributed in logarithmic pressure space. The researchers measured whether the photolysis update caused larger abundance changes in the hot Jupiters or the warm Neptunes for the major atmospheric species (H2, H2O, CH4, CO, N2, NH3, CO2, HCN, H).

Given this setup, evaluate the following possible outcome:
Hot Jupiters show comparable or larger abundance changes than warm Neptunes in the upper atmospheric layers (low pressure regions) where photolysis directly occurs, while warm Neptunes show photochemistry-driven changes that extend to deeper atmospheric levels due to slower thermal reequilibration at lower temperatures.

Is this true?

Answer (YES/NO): NO